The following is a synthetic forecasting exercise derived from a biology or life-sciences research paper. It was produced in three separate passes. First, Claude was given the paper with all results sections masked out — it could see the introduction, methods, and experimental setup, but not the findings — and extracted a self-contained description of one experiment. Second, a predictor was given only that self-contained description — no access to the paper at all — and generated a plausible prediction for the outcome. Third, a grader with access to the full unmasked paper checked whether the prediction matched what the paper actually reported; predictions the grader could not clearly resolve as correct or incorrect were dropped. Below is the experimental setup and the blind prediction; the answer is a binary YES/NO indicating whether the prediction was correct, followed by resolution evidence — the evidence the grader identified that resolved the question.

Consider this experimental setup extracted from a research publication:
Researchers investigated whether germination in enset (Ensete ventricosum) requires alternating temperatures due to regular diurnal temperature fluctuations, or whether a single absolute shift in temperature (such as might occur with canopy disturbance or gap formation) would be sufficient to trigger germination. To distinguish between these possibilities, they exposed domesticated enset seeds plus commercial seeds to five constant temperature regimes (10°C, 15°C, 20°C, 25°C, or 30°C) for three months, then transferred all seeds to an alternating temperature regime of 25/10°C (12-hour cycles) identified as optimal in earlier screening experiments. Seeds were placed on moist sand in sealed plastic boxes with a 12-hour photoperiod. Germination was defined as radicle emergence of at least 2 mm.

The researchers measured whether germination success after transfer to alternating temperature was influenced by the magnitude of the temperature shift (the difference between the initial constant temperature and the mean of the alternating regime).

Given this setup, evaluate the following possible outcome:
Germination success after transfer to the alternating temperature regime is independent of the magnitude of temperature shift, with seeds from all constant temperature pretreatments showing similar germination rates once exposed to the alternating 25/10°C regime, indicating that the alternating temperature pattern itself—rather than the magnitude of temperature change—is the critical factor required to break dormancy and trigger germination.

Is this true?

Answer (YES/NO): NO